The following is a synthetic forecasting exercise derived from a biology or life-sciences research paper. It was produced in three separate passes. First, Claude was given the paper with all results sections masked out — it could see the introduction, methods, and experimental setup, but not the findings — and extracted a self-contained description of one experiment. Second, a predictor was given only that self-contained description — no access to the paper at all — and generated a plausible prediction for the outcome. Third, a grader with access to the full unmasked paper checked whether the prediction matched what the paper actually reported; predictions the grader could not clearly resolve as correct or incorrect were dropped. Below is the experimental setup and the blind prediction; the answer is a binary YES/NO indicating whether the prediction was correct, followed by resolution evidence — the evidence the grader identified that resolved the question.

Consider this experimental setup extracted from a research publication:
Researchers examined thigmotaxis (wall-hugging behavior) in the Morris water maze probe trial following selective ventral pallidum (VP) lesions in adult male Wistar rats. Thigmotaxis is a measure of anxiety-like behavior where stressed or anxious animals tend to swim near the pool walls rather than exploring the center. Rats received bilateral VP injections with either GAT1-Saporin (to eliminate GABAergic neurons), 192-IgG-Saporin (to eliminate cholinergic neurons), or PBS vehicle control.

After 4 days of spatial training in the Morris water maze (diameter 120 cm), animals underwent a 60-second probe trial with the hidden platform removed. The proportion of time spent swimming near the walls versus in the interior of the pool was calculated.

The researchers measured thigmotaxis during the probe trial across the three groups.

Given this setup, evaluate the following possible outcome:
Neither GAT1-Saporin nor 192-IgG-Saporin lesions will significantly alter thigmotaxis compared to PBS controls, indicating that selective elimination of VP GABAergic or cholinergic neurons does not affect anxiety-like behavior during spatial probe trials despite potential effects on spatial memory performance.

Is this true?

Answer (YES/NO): NO